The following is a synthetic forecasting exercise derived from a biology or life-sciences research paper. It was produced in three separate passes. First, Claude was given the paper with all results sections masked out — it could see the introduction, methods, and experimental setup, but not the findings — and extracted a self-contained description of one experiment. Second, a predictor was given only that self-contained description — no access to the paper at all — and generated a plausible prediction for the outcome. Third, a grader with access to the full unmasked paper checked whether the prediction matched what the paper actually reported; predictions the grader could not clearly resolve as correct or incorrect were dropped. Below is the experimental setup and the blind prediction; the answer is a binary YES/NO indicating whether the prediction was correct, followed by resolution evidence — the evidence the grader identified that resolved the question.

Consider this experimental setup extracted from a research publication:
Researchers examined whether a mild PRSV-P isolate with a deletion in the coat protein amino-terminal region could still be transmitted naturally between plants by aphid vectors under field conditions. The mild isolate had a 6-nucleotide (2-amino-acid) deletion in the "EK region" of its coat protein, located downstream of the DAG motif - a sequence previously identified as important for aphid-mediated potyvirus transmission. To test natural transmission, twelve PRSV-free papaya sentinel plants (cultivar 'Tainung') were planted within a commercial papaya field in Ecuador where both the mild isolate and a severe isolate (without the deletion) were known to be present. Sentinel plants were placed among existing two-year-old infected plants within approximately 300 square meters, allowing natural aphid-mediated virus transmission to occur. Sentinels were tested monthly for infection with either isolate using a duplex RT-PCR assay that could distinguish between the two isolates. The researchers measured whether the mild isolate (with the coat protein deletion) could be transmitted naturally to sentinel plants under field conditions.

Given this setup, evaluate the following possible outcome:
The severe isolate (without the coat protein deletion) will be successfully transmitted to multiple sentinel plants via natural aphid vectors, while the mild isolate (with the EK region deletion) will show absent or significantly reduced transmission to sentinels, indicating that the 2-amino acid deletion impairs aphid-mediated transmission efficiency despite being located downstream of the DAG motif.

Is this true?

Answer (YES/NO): NO